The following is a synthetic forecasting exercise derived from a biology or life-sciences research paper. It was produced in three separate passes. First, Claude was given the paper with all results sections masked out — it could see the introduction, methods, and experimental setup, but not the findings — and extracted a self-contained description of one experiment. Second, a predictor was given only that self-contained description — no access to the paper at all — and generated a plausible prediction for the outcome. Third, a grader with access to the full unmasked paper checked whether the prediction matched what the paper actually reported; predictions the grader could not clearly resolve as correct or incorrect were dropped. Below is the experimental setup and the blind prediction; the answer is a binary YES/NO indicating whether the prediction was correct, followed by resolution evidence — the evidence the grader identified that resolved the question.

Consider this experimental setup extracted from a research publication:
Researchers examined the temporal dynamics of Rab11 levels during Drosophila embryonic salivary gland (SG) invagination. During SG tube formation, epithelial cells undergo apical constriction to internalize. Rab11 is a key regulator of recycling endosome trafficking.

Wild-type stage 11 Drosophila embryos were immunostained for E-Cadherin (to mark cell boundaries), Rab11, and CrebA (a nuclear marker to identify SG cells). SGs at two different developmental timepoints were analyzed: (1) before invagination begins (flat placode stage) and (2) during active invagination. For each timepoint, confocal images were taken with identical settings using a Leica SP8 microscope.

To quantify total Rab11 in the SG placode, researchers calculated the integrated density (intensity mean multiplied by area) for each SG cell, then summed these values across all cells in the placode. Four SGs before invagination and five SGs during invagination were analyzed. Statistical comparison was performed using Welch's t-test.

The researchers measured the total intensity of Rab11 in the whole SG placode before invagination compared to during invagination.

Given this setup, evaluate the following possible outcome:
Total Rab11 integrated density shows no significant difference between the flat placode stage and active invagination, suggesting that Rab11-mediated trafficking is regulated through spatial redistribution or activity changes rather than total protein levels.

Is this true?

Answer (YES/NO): NO